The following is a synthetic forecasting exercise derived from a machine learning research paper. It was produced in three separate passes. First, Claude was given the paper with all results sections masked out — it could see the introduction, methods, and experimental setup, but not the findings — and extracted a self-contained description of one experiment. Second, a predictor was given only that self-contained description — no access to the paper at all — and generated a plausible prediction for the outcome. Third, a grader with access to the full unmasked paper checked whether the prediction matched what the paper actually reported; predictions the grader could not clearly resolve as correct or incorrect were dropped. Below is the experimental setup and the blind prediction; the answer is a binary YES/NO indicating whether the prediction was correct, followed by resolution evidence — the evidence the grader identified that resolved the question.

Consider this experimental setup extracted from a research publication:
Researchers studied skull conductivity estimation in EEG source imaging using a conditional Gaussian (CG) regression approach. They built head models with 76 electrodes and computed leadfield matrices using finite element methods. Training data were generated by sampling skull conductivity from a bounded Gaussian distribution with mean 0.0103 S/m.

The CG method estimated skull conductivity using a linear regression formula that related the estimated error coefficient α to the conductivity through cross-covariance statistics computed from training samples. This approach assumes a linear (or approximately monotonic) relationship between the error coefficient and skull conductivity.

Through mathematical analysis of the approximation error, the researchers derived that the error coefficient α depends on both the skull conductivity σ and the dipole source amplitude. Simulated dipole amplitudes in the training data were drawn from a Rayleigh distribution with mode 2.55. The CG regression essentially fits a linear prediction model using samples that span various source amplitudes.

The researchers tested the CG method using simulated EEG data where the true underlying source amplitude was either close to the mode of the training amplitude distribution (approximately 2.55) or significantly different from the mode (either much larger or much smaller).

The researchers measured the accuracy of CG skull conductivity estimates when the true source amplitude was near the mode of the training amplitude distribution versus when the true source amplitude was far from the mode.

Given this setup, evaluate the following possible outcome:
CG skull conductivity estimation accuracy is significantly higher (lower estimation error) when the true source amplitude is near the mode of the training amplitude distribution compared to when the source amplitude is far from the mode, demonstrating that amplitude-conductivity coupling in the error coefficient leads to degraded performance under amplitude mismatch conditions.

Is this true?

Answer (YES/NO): YES